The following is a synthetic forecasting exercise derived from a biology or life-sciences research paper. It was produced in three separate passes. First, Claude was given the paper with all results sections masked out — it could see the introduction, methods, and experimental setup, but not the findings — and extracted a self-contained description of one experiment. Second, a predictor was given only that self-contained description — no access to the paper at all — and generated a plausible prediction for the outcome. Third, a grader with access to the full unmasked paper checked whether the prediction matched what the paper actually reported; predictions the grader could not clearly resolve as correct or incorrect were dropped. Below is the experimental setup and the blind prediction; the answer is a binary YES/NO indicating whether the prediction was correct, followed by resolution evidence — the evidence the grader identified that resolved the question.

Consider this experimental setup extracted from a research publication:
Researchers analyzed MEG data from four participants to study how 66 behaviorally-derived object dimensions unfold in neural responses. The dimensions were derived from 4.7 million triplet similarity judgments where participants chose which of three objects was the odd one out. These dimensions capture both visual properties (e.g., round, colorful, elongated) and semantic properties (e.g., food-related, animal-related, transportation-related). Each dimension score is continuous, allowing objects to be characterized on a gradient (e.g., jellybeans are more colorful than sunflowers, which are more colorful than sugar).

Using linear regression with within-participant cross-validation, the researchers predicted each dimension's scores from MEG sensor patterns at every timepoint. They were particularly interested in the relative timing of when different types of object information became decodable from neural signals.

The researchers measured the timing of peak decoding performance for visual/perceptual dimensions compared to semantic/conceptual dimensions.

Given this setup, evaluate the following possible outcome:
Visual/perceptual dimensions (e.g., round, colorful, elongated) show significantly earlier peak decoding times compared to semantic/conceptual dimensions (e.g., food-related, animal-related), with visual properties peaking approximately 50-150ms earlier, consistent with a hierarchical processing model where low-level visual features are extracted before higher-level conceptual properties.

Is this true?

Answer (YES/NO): NO